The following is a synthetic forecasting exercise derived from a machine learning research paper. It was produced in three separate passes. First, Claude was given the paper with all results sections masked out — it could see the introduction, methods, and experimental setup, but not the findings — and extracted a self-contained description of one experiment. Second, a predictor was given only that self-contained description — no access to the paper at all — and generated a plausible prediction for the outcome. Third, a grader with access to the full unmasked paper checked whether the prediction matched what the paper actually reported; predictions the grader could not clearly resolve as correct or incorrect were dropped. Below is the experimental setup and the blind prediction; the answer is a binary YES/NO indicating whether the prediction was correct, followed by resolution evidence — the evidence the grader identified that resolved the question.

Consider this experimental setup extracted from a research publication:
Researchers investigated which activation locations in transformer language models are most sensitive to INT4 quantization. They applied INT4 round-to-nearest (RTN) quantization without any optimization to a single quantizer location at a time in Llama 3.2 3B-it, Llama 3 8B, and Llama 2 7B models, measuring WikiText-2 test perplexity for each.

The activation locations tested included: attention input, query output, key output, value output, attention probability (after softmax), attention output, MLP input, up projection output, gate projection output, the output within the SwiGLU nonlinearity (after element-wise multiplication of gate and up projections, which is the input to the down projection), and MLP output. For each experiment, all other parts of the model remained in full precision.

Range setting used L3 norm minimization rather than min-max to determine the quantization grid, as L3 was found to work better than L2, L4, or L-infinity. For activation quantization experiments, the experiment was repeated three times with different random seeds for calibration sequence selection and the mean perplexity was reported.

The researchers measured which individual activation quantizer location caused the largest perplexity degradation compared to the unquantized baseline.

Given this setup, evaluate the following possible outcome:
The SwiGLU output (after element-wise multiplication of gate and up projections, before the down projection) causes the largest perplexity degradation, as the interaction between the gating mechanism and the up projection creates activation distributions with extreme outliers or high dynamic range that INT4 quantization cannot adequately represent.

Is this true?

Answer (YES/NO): NO